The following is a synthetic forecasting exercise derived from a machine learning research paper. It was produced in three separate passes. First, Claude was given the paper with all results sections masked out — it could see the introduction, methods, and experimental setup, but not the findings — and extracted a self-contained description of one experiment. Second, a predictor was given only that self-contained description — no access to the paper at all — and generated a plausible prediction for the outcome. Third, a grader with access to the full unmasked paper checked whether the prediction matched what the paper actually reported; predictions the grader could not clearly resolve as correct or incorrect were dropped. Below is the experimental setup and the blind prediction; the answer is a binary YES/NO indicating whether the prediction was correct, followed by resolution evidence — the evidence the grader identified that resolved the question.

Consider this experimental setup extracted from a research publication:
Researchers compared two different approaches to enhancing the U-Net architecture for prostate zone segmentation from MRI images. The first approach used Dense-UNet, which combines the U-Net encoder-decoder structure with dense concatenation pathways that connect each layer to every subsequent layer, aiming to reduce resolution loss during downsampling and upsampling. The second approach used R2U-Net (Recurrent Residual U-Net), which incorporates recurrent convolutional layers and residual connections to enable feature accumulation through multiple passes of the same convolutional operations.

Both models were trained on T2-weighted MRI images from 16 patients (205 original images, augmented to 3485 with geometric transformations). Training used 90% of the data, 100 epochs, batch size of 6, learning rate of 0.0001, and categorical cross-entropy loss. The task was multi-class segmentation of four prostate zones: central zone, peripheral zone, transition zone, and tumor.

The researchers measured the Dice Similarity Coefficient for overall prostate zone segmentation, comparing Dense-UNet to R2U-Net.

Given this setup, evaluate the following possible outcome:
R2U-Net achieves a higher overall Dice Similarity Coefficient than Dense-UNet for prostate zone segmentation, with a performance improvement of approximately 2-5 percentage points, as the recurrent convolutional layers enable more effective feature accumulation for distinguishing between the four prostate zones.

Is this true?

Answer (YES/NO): YES